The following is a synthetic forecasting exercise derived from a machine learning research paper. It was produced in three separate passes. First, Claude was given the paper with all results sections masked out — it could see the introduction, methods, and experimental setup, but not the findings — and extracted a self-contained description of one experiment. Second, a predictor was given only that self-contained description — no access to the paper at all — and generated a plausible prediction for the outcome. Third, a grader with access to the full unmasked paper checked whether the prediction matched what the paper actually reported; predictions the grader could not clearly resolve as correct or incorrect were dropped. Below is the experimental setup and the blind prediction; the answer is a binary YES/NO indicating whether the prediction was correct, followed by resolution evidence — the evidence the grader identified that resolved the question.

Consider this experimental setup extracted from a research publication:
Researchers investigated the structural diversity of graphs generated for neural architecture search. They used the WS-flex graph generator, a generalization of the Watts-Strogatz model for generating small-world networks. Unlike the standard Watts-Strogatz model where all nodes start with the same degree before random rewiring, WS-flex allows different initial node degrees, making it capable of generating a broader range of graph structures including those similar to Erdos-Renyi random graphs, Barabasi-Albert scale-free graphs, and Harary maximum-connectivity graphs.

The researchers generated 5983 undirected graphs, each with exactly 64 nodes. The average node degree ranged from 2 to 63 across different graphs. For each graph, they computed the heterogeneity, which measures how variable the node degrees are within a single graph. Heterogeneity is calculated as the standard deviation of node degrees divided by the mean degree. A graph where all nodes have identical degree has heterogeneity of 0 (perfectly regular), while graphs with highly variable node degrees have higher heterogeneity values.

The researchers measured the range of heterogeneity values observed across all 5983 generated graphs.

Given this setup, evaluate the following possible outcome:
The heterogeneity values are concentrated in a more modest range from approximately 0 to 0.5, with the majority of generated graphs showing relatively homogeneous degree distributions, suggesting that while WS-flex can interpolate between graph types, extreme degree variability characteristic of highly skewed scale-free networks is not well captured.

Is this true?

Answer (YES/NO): NO